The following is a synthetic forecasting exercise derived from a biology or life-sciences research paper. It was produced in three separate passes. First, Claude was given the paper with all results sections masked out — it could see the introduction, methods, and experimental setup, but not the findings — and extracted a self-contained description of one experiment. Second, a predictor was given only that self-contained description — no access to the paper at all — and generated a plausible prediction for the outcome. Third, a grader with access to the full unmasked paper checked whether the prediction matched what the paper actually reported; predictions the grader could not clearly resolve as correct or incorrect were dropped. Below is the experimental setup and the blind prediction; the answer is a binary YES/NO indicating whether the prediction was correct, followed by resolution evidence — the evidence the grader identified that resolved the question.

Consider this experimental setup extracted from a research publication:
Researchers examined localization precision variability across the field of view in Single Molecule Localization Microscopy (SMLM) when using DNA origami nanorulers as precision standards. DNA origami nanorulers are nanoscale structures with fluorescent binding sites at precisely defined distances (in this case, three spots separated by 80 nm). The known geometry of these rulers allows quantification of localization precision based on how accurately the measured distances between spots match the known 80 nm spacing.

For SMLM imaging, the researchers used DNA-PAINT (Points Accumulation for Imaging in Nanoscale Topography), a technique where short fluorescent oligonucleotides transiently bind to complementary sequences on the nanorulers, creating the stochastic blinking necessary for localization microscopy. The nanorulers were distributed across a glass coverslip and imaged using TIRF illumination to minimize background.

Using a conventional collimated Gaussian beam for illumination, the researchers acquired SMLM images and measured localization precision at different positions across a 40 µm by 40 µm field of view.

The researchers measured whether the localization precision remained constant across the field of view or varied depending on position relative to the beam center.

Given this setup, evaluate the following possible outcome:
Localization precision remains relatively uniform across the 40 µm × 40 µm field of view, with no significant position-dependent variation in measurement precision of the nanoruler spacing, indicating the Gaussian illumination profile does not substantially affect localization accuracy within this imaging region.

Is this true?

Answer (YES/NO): NO